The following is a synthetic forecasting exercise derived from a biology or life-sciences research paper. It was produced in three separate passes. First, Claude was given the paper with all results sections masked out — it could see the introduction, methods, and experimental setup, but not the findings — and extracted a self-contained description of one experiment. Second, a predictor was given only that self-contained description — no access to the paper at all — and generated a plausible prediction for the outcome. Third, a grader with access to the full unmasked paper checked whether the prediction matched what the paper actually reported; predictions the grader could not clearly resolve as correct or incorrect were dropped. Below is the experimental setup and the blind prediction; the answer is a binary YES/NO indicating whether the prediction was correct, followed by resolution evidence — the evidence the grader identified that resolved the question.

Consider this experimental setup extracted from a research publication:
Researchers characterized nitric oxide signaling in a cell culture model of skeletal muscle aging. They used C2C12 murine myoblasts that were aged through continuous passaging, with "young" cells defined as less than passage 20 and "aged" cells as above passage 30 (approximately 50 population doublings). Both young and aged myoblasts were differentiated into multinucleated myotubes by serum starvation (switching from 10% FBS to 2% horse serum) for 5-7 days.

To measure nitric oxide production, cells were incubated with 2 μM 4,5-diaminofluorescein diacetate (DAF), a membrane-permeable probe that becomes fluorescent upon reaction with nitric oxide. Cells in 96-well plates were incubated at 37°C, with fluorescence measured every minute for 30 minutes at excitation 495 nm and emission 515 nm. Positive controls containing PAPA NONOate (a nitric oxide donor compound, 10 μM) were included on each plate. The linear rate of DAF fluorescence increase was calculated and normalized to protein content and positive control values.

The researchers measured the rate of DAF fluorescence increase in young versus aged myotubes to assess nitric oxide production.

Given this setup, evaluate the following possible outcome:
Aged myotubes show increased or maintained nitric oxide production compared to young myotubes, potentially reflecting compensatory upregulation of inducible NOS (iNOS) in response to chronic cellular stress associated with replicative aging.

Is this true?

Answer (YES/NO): YES